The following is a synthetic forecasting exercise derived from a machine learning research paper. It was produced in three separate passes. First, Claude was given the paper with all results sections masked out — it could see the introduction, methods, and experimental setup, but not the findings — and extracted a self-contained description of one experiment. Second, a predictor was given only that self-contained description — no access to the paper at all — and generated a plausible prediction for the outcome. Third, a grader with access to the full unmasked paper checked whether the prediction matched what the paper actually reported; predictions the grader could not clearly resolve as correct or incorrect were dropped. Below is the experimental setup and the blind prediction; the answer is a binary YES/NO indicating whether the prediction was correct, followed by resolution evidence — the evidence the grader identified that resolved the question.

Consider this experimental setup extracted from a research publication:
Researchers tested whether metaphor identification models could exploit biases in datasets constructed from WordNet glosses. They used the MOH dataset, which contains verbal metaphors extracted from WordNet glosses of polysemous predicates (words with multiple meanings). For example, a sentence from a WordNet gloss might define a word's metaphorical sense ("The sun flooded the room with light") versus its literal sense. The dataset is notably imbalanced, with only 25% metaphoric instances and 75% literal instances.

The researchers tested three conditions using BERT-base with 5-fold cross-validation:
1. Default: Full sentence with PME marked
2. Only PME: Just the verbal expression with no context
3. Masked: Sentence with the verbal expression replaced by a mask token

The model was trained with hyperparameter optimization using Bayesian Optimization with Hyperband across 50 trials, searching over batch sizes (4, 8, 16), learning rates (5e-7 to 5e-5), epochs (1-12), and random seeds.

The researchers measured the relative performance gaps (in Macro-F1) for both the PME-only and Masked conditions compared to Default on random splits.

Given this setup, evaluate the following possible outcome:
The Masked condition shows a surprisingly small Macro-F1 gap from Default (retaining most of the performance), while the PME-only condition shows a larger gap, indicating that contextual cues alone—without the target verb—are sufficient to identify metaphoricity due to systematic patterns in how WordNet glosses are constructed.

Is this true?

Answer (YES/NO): NO